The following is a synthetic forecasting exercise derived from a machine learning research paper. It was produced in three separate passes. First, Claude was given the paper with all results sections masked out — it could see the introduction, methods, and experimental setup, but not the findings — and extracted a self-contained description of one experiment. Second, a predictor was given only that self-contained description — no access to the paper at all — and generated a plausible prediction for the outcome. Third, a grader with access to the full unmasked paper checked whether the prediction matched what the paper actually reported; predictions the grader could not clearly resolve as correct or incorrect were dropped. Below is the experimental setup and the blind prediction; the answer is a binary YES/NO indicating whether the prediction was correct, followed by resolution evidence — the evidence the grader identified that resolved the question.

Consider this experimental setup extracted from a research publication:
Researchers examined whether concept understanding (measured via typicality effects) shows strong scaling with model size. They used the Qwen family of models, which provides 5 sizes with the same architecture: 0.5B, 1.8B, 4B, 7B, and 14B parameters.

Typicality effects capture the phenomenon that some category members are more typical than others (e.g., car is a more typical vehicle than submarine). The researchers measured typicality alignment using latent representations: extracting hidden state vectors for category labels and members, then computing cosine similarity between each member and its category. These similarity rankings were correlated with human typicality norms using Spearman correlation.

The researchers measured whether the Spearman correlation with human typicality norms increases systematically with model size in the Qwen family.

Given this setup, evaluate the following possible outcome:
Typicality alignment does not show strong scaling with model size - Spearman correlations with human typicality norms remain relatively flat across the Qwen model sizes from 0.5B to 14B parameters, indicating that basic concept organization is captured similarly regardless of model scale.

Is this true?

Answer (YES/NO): NO